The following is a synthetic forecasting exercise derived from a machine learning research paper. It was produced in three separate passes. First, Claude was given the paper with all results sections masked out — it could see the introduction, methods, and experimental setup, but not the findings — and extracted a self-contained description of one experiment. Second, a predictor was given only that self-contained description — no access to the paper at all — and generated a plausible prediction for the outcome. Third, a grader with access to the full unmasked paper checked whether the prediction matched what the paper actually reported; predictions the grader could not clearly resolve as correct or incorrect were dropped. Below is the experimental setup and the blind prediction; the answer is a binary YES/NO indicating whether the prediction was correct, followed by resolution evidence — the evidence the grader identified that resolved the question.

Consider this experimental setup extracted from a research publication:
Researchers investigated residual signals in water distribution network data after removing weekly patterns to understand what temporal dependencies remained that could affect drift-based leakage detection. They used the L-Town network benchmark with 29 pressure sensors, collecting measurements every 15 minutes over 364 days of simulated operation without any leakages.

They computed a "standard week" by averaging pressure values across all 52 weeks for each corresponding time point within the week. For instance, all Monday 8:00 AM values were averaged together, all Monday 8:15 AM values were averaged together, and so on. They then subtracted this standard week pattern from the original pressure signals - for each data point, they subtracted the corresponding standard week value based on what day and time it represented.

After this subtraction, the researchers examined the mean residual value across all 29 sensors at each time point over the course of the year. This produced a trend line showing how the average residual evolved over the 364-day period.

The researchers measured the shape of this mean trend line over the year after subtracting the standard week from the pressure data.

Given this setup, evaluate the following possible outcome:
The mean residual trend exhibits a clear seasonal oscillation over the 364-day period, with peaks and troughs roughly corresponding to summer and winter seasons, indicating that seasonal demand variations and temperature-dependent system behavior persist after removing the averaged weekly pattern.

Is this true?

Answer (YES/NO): YES